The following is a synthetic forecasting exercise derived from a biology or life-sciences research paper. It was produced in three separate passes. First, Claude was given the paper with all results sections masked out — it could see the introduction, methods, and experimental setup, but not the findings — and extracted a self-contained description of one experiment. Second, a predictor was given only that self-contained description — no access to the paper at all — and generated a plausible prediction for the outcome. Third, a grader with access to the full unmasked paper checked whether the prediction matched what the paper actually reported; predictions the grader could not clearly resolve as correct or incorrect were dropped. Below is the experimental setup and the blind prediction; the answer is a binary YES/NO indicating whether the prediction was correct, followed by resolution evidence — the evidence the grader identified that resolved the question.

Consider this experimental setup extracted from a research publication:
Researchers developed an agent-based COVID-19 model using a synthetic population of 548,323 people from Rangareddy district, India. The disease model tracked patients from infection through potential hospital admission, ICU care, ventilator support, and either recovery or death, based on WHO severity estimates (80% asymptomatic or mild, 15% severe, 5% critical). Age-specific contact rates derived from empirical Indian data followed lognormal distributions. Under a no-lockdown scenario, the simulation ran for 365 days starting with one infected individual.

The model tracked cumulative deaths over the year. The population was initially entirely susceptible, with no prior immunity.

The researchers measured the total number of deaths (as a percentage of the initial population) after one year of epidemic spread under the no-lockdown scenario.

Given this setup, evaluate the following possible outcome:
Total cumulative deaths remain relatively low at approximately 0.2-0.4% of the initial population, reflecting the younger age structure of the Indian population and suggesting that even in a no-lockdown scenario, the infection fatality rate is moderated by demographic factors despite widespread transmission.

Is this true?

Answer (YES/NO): NO